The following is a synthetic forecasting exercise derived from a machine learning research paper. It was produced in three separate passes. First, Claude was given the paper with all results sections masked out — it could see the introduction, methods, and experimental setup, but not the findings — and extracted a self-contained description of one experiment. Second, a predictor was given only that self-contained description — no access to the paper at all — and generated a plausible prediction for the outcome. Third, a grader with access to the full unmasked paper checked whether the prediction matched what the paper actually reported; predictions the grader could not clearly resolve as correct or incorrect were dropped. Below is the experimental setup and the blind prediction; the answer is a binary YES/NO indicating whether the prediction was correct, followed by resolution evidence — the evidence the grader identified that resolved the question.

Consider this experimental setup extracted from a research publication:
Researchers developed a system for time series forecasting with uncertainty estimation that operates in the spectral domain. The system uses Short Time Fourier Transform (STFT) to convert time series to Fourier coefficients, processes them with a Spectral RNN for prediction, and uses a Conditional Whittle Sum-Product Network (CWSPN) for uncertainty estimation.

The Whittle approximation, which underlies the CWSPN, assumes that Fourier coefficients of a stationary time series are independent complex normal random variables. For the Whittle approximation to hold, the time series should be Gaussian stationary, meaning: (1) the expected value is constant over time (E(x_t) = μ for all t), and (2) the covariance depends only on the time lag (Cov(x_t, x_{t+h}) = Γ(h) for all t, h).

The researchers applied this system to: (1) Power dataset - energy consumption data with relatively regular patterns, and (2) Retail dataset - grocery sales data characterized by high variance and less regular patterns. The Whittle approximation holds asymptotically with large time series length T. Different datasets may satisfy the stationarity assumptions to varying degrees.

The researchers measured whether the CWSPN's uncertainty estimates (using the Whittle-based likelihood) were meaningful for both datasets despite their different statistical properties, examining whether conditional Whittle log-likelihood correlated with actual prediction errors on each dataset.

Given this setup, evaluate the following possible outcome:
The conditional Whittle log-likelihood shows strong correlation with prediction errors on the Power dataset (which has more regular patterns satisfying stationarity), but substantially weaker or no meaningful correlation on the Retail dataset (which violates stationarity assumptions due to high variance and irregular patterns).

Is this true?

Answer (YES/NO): NO